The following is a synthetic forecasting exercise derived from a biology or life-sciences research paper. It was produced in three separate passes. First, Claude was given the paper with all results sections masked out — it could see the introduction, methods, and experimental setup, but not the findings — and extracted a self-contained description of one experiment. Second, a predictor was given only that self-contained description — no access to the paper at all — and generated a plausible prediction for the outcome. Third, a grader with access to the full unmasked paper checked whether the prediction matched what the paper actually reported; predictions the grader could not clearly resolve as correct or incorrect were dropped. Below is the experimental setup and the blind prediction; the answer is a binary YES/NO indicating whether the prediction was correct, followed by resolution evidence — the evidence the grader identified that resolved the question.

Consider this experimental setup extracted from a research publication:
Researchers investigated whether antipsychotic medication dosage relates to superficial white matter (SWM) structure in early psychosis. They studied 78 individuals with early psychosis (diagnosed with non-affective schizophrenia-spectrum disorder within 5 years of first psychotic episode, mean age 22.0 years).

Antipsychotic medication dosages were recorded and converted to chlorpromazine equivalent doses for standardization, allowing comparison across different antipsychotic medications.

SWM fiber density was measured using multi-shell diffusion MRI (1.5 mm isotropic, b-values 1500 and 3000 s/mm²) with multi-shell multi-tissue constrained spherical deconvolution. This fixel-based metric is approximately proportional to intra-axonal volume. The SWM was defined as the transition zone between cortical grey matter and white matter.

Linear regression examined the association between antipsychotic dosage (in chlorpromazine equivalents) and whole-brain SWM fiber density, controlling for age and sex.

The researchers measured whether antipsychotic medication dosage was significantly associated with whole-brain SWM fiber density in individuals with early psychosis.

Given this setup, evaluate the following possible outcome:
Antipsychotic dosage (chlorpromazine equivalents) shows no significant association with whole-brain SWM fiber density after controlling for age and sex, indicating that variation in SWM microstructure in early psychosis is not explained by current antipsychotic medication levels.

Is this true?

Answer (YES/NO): YES